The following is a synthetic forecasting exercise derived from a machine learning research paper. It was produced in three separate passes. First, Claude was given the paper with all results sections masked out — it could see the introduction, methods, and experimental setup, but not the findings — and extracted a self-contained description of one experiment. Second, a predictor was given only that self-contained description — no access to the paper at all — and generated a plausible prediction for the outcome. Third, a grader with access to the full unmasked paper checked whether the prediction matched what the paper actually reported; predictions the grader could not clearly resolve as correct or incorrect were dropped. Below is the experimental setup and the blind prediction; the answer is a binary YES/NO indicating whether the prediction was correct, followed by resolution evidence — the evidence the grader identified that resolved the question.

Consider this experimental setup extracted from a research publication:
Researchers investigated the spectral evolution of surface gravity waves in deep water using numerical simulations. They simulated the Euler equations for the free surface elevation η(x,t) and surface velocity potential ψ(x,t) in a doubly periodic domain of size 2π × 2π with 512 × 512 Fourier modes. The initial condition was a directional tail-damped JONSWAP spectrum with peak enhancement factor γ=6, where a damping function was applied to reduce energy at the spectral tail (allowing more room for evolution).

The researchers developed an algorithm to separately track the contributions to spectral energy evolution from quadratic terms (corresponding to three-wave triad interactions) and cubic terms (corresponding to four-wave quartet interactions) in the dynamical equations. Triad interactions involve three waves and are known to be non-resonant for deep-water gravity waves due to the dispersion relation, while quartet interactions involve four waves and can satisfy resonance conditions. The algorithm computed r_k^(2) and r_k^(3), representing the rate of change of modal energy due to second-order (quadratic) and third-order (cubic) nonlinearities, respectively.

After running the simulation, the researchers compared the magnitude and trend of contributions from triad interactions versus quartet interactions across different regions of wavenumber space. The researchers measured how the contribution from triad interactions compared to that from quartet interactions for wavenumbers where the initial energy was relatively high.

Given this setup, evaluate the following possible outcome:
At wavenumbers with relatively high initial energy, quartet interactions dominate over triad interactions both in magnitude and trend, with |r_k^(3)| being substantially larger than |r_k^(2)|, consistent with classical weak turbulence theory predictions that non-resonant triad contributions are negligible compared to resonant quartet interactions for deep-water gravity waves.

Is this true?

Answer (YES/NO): NO